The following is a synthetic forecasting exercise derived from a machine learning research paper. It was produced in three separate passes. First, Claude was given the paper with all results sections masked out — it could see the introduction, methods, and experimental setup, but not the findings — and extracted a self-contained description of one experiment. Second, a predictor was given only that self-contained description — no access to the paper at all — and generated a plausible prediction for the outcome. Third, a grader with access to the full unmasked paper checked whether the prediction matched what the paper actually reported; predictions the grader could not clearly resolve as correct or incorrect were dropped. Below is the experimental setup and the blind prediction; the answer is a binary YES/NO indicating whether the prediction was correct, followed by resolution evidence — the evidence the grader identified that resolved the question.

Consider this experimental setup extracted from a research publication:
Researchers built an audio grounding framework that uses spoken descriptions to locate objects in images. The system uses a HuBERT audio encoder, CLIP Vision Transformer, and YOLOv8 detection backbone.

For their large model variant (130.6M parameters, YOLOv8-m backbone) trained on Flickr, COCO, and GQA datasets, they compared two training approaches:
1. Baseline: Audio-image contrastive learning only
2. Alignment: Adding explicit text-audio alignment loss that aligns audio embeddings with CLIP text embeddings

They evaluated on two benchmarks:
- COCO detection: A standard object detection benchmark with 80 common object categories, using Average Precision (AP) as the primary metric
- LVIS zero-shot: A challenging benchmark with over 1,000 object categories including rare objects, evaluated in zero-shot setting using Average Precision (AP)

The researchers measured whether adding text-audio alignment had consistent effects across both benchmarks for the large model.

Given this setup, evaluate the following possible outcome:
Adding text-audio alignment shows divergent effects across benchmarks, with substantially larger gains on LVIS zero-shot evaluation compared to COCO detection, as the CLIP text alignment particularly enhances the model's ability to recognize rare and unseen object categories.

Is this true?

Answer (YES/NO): NO